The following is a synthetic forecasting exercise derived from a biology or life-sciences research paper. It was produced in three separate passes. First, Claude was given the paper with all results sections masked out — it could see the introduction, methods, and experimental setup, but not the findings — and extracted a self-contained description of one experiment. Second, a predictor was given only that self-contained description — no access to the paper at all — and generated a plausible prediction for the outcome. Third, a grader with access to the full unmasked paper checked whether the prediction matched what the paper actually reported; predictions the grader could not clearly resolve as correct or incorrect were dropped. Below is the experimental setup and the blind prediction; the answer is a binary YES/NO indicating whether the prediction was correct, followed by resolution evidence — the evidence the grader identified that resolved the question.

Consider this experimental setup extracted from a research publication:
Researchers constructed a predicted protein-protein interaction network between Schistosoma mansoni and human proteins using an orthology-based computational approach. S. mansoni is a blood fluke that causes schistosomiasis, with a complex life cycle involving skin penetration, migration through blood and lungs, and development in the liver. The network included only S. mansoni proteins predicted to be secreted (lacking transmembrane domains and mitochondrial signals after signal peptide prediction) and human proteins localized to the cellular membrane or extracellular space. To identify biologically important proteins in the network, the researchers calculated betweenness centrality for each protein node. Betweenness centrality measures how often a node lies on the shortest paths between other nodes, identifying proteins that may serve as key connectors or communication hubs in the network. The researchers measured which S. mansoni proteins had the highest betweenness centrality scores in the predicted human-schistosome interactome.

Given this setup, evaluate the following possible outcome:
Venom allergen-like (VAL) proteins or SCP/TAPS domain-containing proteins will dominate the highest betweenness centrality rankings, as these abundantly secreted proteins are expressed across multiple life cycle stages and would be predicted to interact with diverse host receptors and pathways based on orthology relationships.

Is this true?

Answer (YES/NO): NO